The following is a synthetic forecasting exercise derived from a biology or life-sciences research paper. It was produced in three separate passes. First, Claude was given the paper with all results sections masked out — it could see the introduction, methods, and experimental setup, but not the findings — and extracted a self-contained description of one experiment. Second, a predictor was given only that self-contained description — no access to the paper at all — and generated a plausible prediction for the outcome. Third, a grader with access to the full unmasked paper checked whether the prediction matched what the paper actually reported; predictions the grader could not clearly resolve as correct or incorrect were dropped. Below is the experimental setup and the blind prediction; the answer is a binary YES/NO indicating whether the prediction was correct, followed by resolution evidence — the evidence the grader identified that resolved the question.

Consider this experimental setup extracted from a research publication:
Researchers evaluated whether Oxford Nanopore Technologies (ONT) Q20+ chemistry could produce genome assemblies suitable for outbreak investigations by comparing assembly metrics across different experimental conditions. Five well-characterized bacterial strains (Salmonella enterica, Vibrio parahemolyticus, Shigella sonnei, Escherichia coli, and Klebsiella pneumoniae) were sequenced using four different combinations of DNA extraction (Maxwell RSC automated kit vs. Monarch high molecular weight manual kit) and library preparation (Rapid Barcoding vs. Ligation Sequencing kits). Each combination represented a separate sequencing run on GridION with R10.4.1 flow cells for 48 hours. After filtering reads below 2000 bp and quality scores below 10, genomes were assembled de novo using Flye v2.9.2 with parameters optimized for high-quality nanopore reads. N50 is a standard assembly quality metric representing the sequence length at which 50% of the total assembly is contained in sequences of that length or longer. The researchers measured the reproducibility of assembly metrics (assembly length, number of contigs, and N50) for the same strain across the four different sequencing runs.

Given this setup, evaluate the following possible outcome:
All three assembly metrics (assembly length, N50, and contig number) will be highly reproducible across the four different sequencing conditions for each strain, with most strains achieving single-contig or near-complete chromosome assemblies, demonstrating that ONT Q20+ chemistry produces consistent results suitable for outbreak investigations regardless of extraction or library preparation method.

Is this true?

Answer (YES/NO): NO